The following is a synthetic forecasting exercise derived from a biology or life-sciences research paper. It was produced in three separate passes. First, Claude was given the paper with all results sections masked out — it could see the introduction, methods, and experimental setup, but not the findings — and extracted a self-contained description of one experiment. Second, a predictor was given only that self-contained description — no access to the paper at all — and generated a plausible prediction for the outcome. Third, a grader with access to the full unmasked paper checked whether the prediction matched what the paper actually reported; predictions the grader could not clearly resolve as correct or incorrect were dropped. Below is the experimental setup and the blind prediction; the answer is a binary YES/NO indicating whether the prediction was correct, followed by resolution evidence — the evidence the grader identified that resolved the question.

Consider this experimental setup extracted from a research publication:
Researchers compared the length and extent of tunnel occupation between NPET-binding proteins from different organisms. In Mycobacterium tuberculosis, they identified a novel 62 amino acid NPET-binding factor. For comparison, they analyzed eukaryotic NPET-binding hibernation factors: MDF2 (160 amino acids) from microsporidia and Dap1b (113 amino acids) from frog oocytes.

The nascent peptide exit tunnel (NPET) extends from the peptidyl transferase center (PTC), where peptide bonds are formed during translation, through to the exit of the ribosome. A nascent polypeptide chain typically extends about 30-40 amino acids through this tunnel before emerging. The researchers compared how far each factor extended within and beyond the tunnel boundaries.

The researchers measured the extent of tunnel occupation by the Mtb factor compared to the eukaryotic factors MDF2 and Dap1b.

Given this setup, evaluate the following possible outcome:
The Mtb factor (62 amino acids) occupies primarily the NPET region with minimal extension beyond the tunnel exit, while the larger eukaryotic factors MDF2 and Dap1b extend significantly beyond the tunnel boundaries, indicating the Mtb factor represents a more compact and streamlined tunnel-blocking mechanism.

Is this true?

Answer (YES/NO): YES